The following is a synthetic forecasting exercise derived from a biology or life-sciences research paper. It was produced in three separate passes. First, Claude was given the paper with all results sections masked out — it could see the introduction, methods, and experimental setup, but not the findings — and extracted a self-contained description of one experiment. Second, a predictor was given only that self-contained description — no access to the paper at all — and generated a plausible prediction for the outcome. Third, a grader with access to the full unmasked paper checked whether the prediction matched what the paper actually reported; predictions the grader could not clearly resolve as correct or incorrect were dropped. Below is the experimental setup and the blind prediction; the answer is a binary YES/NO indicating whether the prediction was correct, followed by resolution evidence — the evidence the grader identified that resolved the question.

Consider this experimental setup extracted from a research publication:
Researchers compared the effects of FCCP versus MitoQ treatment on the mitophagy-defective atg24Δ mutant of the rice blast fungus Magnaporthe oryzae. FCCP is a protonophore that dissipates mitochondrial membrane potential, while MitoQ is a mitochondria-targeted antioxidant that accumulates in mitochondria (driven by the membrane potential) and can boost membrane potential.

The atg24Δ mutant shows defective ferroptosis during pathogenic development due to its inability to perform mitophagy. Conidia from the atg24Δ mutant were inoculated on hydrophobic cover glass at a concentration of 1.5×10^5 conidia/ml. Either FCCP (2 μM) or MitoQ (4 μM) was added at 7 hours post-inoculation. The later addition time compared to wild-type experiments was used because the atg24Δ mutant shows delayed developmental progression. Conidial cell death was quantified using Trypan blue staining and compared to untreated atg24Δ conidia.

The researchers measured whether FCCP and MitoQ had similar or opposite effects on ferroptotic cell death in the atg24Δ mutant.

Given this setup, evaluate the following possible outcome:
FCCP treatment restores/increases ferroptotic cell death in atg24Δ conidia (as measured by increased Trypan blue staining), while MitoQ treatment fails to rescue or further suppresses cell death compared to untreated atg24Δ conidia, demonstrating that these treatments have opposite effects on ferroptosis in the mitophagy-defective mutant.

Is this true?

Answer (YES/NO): NO